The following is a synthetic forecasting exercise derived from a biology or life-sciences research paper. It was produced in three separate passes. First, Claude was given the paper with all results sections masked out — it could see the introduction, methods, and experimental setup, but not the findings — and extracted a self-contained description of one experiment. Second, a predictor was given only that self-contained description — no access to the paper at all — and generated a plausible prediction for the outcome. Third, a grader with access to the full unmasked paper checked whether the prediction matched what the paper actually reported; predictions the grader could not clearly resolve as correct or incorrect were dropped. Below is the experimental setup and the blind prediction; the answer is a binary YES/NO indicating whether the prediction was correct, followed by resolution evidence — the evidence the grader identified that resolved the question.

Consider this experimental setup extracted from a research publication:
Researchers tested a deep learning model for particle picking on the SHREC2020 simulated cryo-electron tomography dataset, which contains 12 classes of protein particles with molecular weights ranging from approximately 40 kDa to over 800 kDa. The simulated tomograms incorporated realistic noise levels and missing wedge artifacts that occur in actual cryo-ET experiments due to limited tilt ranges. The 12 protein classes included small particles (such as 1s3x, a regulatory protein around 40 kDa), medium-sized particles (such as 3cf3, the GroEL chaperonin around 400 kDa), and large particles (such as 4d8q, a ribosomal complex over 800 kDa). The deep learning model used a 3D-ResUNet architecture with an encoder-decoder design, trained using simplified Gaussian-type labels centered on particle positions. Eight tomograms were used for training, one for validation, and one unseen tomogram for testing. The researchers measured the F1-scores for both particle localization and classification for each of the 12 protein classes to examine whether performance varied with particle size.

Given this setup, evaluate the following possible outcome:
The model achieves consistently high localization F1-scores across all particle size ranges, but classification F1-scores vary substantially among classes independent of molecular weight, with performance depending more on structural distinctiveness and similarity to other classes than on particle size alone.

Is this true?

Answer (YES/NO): NO